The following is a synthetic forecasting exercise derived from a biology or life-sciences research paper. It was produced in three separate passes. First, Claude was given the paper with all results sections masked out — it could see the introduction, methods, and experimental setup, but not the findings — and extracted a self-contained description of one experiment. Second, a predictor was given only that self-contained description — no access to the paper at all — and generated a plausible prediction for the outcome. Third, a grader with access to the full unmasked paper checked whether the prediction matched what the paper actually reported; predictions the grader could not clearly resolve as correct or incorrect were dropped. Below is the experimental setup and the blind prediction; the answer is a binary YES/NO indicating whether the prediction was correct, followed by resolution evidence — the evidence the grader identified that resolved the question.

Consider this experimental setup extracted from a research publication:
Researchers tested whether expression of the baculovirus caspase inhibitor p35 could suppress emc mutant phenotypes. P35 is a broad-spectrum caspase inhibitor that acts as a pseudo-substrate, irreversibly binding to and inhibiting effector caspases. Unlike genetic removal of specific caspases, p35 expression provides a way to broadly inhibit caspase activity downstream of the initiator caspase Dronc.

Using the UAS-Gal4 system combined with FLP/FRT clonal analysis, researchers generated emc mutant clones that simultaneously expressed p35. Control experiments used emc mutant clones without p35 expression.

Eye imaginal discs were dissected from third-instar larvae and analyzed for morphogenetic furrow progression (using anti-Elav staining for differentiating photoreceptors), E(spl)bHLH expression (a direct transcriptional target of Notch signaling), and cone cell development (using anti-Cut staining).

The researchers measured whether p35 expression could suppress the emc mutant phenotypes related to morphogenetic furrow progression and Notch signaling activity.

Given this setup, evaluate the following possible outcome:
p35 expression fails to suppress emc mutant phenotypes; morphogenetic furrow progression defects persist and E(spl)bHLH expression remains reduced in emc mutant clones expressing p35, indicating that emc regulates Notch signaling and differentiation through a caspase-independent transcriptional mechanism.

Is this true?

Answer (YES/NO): NO